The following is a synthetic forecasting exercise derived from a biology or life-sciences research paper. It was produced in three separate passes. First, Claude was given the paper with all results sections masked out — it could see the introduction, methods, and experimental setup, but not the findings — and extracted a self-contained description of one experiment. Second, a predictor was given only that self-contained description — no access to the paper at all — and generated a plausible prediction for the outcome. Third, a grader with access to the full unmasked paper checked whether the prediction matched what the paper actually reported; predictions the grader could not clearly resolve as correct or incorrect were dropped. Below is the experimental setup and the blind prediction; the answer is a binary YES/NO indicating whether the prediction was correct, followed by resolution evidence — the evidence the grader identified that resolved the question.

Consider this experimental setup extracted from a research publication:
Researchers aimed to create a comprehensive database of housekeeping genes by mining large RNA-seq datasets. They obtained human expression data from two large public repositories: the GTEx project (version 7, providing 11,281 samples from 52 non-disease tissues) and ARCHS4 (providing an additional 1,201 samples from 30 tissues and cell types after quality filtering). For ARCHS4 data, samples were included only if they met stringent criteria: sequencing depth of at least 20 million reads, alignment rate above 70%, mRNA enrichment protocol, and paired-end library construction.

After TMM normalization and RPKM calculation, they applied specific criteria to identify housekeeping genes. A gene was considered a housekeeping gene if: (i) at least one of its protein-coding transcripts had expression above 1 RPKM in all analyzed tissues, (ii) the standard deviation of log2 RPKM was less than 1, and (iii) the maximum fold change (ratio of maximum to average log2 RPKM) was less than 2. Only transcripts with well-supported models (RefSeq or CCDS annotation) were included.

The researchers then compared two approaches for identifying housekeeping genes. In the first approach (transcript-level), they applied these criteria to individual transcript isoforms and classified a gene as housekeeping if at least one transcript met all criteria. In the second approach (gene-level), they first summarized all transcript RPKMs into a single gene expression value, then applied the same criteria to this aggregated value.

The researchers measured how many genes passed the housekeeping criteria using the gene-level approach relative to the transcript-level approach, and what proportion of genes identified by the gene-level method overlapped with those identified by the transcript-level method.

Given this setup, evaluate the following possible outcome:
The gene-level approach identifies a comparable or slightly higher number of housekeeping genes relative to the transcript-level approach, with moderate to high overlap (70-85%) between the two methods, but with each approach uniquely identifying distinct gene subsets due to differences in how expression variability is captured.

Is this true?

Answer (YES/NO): NO